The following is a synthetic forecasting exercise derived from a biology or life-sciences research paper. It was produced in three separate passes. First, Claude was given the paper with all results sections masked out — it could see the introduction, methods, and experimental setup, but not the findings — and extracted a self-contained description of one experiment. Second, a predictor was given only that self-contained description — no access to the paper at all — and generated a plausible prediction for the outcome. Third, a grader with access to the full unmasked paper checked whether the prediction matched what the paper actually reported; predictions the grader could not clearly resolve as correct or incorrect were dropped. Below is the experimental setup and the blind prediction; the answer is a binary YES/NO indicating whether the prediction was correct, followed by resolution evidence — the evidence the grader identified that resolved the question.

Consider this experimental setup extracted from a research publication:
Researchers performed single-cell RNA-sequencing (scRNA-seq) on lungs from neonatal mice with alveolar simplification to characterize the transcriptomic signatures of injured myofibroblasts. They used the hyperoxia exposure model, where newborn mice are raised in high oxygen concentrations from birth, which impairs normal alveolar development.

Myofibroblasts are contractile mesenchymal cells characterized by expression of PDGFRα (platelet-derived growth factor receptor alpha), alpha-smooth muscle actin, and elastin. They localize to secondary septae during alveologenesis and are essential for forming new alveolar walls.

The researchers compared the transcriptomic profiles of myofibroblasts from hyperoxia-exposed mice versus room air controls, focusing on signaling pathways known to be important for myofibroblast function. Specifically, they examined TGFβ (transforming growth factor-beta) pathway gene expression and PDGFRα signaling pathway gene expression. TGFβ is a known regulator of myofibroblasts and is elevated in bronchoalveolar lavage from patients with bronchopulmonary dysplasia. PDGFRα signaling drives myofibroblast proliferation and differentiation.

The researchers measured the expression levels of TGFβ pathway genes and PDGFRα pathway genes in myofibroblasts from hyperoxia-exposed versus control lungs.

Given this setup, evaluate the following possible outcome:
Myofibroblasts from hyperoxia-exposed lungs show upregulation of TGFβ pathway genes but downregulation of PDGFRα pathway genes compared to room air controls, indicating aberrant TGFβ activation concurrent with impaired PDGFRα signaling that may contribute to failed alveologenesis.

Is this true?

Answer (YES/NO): YES